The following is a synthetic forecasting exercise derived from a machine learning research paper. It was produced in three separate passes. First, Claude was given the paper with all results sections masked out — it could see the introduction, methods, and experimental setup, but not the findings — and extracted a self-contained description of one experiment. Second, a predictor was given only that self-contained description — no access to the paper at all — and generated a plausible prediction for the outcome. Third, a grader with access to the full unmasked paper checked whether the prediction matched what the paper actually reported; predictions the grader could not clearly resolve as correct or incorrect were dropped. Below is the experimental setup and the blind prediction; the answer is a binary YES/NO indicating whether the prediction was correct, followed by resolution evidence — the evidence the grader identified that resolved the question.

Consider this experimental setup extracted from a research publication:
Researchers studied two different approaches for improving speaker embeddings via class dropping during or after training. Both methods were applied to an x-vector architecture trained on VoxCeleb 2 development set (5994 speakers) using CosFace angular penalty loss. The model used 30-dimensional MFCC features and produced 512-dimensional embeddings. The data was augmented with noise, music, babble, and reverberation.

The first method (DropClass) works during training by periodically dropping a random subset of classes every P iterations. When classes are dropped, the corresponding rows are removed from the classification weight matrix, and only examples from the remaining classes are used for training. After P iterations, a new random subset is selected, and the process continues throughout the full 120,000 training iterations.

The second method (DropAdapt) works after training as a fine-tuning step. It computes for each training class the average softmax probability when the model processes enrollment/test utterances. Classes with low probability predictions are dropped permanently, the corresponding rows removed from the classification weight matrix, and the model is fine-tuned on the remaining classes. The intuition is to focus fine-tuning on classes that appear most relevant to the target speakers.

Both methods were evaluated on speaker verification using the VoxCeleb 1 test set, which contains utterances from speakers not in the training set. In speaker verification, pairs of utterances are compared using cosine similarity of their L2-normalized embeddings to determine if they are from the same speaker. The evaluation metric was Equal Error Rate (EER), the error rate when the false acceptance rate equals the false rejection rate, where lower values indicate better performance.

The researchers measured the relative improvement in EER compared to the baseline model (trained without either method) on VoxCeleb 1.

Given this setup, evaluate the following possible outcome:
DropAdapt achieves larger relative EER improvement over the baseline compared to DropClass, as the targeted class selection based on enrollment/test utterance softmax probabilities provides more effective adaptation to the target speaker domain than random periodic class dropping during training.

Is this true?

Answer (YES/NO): YES